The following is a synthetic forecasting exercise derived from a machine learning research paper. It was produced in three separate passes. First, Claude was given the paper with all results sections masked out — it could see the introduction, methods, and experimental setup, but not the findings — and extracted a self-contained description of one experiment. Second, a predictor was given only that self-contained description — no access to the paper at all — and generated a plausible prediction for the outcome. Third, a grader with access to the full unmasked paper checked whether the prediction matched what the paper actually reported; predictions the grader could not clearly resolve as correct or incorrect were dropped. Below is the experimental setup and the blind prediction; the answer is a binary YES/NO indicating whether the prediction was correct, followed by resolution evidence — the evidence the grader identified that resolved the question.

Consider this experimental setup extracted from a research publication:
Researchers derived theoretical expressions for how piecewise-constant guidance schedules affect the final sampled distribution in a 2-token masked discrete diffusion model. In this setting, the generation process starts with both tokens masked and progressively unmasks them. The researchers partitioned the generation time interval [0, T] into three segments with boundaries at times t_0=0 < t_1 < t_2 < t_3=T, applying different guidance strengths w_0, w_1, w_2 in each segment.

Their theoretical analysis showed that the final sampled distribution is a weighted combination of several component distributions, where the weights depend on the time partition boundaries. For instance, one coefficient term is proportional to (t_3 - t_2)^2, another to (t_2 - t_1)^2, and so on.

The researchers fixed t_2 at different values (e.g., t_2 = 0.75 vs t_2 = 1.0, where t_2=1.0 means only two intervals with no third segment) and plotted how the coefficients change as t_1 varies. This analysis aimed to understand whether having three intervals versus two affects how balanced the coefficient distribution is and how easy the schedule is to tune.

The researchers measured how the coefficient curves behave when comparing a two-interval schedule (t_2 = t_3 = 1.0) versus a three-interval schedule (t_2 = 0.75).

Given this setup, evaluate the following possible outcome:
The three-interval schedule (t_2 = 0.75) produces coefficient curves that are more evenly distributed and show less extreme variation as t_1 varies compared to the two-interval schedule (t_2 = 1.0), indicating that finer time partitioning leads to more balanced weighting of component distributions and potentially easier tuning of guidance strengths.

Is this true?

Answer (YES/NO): YES